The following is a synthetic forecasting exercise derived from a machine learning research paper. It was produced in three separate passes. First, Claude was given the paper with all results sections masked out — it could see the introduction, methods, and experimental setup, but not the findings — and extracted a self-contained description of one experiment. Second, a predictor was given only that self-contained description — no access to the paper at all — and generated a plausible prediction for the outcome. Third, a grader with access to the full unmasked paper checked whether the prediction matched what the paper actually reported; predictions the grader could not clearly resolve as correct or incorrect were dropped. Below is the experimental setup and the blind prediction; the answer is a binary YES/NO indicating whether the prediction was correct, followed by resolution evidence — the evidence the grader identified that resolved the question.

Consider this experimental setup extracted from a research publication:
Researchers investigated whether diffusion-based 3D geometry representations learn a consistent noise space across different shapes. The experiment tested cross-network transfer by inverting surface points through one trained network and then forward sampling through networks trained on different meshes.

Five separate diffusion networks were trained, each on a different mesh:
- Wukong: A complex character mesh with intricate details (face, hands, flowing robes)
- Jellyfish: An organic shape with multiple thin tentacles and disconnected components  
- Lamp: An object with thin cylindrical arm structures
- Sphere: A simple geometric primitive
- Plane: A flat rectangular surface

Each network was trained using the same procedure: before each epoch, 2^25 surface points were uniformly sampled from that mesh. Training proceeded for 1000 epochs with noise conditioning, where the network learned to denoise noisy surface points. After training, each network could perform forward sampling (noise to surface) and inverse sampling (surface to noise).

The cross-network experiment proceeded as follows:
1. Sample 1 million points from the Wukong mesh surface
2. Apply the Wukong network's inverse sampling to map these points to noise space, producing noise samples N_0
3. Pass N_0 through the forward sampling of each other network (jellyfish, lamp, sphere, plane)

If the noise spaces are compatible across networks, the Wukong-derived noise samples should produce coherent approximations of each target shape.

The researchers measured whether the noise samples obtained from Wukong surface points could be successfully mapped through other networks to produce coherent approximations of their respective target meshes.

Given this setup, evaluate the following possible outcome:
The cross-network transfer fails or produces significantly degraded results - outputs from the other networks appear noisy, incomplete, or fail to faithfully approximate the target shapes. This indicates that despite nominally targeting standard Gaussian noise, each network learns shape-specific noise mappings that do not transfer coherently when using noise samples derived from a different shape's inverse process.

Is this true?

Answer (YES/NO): NO